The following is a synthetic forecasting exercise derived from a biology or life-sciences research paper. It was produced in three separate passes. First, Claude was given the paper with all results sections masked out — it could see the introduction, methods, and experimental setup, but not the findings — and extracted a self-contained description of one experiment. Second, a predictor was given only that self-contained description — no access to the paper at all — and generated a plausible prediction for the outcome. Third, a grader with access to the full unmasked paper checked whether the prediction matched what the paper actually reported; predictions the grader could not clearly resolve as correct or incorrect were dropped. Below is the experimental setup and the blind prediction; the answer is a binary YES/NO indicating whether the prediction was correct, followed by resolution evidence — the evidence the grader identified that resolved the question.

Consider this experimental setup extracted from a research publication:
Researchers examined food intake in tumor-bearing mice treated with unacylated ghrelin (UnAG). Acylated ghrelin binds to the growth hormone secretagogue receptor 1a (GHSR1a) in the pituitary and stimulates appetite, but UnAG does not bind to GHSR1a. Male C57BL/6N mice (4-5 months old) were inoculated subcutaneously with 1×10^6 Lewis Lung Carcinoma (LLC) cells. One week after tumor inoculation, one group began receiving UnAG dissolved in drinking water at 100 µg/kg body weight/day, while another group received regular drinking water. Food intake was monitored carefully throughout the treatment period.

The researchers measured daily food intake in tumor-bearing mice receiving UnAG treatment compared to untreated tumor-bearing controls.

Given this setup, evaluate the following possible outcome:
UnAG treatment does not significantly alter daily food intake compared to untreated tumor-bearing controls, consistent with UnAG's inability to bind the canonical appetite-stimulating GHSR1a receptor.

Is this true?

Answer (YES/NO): YES